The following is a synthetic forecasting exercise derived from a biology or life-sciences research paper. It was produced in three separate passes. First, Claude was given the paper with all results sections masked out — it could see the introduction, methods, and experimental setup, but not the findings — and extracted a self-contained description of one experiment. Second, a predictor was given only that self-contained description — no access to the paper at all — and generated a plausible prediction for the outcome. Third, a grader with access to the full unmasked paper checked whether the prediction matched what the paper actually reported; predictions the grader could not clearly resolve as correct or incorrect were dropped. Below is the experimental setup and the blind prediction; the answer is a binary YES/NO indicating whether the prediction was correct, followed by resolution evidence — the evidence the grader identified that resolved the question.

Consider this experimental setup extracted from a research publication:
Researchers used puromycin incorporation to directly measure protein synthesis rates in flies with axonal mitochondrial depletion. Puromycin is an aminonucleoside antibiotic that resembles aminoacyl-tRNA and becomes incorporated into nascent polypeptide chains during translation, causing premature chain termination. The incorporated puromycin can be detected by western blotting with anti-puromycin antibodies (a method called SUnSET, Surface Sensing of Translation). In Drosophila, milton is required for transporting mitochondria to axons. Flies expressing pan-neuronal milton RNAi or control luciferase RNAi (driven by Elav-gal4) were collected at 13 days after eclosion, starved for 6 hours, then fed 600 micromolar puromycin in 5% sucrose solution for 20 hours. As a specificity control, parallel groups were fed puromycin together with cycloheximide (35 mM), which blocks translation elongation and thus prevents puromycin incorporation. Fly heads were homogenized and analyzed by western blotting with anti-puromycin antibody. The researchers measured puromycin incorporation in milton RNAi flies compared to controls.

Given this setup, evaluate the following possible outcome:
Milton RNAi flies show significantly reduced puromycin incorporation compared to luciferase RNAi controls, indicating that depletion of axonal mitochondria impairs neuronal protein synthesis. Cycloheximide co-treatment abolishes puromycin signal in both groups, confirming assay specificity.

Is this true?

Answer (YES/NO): NO